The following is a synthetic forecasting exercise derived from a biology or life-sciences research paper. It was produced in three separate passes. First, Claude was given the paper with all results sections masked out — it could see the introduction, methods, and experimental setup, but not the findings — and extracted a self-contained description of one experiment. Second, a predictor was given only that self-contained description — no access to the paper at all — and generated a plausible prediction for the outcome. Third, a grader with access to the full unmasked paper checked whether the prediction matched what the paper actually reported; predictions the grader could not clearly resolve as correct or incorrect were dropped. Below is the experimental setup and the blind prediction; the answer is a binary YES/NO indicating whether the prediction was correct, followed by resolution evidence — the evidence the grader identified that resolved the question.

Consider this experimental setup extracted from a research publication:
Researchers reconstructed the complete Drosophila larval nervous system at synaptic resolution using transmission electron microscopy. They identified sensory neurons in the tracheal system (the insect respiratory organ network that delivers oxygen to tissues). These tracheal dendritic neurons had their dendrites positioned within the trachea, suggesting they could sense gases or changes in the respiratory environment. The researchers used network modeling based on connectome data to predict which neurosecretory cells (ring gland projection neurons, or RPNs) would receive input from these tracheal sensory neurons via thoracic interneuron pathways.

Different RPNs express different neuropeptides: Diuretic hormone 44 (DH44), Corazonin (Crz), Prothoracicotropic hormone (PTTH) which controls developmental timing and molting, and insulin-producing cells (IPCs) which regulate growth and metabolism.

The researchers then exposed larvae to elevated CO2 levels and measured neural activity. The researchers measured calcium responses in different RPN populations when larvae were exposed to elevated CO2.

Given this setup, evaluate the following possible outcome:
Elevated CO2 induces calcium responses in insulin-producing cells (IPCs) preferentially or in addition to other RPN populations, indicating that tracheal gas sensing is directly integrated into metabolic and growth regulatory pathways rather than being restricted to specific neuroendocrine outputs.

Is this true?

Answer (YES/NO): NO